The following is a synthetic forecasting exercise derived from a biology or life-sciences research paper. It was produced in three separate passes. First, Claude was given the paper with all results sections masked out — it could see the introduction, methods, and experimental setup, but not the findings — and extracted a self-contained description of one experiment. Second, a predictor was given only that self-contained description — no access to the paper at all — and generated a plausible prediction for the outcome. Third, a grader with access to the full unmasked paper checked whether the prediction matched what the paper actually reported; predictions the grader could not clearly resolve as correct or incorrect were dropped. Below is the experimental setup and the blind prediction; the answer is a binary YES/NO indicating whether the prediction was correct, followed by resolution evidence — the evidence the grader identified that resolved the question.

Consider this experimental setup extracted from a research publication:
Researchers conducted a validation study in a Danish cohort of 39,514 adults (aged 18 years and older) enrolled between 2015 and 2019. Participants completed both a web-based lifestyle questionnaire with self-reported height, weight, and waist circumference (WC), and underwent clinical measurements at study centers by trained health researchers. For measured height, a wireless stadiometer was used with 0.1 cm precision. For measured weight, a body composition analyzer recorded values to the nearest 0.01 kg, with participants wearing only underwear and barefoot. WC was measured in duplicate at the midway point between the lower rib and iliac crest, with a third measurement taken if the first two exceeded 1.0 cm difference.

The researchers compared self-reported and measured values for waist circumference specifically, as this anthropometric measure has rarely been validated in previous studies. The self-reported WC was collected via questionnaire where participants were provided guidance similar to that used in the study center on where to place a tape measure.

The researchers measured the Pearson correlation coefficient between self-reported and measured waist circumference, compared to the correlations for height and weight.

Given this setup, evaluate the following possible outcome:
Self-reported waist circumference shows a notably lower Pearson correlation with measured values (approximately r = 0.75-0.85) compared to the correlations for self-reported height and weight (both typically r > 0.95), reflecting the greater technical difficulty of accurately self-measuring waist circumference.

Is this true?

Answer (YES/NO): NO